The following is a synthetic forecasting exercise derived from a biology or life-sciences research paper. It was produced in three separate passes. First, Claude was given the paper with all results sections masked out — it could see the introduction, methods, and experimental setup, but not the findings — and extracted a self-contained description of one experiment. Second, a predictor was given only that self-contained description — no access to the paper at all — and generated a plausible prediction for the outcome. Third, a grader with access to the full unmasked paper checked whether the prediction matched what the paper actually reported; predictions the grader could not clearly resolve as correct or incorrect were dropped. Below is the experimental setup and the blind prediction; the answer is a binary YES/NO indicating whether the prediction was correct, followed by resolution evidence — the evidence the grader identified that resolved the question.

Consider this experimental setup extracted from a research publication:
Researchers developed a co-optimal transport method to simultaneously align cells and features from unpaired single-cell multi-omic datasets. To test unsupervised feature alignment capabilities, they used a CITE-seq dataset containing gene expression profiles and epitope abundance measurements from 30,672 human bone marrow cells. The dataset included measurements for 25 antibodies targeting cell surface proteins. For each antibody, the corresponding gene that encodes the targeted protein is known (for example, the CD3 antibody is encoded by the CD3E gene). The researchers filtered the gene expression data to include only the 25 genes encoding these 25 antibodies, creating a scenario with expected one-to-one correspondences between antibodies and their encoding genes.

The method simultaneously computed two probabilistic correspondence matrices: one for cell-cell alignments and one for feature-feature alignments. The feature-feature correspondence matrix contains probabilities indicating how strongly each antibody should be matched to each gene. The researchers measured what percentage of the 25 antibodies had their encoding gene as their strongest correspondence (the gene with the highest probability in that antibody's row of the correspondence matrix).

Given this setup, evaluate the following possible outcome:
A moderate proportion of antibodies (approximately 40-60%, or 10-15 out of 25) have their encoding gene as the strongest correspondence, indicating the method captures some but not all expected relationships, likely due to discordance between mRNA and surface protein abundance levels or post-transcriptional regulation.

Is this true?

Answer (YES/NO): NO